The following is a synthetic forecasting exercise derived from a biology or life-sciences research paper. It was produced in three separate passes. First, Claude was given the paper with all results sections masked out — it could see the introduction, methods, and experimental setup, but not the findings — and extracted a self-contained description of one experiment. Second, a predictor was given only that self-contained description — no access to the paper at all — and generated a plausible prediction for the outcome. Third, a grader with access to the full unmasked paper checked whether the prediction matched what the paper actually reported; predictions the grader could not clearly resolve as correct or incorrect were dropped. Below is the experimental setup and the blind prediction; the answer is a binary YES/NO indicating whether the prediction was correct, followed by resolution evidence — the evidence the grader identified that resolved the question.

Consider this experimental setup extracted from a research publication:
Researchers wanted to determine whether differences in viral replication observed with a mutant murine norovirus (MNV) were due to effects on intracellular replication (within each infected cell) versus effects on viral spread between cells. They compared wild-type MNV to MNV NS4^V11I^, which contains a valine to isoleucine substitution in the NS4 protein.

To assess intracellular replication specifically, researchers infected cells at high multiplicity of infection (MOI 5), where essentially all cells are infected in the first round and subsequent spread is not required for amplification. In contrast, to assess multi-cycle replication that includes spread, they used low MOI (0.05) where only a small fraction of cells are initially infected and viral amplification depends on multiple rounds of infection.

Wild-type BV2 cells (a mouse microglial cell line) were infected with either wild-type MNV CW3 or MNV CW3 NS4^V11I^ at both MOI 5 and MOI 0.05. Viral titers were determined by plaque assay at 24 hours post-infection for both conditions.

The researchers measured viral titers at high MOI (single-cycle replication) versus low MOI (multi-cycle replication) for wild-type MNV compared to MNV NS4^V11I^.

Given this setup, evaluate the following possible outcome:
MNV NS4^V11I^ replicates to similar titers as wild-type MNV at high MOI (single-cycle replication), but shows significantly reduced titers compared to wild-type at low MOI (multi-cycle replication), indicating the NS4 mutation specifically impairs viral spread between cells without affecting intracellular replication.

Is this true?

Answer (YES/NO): NO